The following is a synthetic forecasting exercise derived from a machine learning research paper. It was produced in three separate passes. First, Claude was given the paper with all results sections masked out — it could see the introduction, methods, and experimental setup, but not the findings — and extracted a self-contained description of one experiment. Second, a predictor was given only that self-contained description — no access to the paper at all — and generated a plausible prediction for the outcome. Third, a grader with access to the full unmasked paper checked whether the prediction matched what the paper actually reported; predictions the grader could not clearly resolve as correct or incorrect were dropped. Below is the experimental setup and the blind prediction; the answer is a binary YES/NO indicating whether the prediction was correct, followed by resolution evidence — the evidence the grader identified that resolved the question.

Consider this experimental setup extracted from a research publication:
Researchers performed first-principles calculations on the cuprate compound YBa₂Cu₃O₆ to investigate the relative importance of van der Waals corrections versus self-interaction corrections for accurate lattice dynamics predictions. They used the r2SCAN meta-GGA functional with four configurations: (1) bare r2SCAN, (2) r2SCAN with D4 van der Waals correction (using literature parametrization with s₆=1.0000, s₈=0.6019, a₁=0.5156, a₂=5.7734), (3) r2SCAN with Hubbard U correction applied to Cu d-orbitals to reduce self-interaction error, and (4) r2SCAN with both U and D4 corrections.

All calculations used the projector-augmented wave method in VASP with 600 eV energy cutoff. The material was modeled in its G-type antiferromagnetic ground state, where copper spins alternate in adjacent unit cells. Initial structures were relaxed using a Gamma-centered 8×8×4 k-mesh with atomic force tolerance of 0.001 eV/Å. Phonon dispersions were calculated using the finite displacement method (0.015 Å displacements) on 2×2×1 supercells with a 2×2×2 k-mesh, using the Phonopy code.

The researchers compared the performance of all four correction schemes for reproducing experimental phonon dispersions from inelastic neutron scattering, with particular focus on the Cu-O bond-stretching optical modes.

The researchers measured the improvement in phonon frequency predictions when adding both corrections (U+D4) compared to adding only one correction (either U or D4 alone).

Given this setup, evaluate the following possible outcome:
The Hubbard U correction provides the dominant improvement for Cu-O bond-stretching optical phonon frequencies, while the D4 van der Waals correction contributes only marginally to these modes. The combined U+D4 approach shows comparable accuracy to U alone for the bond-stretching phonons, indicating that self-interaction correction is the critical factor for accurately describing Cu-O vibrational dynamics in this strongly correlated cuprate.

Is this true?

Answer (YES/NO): NO